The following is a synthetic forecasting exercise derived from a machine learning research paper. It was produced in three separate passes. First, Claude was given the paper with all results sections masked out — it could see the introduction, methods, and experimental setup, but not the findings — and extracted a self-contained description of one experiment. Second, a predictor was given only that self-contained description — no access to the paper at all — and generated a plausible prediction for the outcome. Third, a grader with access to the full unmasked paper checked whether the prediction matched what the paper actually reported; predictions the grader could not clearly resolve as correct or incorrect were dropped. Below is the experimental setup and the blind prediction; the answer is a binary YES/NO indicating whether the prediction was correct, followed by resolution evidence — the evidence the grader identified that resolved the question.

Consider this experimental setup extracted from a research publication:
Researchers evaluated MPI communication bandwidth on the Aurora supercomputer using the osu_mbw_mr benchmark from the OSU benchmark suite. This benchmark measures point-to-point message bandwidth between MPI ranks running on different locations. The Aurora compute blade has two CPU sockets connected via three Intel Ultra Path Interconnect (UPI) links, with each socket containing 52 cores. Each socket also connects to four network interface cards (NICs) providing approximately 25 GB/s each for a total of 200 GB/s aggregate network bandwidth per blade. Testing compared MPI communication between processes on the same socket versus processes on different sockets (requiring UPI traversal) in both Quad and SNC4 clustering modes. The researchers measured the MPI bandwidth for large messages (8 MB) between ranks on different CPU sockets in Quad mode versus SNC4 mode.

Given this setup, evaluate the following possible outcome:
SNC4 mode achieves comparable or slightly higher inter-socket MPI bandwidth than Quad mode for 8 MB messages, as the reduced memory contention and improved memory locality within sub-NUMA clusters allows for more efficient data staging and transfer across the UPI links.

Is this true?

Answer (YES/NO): NO